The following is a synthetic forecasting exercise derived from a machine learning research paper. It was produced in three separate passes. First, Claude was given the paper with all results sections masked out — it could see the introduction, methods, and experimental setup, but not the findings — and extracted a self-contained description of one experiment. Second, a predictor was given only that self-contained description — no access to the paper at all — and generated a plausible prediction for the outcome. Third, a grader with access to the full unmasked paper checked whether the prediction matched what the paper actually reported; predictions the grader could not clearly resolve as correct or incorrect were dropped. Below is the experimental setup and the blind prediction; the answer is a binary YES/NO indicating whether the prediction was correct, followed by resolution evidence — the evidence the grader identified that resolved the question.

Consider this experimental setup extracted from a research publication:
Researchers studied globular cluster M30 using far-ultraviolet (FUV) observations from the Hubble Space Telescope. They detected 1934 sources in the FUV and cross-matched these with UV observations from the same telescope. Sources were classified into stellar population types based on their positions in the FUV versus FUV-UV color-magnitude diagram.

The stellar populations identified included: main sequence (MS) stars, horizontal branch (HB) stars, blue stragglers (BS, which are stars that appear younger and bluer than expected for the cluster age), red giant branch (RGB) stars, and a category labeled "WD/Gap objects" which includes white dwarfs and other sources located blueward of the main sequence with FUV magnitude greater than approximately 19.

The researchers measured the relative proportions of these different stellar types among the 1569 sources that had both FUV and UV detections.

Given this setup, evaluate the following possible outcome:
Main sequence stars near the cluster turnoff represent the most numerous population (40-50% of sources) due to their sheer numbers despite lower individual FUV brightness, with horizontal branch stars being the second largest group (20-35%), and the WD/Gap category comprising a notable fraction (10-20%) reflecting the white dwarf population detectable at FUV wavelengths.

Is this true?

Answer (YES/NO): NO